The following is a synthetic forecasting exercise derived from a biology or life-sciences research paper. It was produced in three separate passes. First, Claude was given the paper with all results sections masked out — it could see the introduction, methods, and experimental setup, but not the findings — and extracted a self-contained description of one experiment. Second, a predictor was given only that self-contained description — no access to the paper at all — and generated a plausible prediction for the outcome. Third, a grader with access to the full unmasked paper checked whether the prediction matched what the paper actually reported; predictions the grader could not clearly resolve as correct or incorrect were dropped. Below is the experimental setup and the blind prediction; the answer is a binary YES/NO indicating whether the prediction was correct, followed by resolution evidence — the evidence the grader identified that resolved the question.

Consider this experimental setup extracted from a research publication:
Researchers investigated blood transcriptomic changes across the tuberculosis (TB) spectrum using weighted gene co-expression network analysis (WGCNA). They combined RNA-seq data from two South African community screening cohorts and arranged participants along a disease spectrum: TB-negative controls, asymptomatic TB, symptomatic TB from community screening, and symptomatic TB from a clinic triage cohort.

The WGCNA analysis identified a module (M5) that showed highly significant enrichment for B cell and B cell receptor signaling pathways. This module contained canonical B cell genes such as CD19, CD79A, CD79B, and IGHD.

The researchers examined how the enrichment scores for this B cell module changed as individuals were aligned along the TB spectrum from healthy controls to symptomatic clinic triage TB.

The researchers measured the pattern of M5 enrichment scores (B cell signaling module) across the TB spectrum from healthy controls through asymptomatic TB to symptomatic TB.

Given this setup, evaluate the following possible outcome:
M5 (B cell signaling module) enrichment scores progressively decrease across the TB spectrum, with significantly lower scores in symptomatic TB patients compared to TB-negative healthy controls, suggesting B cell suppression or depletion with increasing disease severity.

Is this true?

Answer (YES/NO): YES